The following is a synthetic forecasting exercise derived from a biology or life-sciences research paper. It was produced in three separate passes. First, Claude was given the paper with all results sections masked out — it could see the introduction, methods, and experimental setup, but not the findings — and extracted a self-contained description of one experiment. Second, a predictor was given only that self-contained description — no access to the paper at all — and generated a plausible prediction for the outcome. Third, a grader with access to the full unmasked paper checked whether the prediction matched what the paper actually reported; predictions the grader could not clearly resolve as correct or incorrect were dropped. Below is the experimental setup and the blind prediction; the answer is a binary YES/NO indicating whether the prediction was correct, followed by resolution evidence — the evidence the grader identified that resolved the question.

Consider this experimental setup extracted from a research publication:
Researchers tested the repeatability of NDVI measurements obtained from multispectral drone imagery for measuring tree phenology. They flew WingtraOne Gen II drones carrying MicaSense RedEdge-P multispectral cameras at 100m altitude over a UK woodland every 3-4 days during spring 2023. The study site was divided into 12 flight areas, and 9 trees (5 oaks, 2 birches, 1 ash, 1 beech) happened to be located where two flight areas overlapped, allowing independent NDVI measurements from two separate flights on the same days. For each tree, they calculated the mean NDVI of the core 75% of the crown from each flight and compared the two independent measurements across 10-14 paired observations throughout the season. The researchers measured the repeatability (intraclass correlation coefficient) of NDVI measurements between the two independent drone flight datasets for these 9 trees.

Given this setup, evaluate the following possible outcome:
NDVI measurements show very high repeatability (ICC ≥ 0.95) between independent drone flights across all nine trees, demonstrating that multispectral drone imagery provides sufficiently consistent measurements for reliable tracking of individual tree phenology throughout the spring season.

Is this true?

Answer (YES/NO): NO